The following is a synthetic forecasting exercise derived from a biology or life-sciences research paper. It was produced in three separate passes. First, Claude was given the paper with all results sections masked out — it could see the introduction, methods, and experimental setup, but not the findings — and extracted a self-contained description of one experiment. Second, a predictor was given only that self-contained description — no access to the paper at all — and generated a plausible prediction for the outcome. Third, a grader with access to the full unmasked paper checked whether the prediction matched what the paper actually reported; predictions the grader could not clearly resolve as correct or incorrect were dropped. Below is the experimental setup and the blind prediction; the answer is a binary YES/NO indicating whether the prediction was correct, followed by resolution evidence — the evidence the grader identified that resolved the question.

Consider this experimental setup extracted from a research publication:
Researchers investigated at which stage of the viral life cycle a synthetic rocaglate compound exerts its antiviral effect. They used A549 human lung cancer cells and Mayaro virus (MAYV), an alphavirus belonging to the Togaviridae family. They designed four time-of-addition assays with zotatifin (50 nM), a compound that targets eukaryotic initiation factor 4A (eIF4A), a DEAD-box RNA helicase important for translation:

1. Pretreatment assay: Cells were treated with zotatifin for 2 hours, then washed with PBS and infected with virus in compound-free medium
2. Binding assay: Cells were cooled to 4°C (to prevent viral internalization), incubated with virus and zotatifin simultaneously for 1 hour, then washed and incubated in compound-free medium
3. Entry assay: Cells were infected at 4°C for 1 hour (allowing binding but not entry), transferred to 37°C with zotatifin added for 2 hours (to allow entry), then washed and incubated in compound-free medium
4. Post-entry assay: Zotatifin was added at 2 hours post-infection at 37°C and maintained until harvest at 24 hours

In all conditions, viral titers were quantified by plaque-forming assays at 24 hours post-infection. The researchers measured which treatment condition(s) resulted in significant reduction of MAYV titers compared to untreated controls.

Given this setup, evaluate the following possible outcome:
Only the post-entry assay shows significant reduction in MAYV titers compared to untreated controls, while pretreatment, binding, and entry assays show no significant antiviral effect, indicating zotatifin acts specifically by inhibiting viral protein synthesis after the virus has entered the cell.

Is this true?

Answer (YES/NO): NO